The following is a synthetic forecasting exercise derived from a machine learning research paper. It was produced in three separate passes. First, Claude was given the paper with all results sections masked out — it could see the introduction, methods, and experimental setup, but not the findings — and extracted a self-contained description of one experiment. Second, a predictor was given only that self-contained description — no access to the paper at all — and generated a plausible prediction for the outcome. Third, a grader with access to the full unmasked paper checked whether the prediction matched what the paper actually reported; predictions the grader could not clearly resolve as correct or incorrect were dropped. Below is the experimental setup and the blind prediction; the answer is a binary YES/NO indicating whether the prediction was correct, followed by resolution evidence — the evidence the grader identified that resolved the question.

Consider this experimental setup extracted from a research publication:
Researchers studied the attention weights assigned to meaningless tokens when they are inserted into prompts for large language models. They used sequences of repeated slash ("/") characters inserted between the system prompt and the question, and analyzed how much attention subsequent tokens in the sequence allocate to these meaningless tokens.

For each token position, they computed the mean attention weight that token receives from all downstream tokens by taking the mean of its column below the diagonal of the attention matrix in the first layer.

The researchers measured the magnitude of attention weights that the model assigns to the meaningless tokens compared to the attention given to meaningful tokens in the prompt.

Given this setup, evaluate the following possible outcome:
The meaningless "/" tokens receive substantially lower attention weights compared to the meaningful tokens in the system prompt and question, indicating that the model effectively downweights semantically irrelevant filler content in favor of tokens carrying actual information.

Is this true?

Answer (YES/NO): YES